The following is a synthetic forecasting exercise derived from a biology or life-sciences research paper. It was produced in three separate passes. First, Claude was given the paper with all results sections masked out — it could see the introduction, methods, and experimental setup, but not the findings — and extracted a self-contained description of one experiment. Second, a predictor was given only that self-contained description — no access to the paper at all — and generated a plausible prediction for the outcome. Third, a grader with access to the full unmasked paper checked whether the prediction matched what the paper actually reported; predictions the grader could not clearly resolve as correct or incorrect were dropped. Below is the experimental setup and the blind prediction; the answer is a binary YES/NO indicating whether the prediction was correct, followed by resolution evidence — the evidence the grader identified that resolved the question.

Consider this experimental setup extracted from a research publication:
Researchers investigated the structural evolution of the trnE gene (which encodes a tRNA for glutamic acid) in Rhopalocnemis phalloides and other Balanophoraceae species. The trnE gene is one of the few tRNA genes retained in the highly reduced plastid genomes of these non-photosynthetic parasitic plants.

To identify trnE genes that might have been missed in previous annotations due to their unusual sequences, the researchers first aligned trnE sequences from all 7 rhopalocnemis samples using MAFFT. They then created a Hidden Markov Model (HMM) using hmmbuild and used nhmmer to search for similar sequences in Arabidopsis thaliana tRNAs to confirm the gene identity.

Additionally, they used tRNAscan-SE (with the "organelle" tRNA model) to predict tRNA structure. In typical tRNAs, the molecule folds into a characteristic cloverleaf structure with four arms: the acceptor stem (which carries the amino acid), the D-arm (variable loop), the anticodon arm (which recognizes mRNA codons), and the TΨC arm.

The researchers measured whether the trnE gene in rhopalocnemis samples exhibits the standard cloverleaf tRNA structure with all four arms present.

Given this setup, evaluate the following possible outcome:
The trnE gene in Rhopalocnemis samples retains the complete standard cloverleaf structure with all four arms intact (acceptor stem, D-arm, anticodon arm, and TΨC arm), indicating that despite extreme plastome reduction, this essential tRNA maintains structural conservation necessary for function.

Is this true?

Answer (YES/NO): NO